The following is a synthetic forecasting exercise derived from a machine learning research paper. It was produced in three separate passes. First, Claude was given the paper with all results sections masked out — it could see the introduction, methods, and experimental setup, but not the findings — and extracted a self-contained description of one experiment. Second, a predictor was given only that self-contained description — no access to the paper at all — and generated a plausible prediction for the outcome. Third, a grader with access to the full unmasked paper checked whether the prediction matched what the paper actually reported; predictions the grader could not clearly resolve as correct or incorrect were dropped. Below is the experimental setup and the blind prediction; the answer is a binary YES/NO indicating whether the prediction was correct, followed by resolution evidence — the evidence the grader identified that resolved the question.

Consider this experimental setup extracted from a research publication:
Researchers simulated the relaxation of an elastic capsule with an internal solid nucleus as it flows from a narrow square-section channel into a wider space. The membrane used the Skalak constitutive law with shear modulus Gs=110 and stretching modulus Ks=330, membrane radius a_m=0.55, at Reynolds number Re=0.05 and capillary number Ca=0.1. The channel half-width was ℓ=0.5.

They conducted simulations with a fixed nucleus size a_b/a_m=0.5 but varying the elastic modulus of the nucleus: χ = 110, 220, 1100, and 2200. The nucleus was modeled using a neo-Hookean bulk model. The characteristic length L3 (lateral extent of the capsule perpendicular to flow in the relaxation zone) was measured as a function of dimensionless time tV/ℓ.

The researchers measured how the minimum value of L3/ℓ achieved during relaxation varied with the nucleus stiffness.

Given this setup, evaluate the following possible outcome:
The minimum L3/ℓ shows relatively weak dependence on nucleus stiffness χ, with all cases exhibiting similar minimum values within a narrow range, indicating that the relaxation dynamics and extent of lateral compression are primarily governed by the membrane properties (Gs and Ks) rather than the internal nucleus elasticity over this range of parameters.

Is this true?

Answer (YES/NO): NO